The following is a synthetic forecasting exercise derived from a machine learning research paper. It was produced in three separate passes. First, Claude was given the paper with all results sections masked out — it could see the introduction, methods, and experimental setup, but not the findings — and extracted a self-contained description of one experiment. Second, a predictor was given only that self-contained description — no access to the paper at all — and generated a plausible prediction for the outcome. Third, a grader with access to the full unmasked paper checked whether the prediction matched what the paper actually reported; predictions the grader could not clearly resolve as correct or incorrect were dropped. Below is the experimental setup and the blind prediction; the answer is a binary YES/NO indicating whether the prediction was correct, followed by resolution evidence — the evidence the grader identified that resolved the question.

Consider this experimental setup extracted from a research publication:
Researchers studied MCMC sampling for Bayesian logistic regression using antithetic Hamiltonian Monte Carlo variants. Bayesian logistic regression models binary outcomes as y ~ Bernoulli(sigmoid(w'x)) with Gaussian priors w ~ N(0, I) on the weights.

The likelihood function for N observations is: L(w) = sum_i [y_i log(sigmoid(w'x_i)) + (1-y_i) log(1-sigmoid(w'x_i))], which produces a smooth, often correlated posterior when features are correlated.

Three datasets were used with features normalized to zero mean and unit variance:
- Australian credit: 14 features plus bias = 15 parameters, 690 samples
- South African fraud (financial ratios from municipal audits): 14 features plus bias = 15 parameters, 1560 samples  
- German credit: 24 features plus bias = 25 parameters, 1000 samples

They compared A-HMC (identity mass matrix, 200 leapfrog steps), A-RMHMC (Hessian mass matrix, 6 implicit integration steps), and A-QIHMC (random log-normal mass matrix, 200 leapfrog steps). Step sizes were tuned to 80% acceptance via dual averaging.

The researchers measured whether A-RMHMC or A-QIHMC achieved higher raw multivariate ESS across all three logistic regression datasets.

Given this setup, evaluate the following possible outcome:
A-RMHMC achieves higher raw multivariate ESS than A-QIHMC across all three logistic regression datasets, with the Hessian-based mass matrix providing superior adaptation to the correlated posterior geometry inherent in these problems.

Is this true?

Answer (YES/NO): YES